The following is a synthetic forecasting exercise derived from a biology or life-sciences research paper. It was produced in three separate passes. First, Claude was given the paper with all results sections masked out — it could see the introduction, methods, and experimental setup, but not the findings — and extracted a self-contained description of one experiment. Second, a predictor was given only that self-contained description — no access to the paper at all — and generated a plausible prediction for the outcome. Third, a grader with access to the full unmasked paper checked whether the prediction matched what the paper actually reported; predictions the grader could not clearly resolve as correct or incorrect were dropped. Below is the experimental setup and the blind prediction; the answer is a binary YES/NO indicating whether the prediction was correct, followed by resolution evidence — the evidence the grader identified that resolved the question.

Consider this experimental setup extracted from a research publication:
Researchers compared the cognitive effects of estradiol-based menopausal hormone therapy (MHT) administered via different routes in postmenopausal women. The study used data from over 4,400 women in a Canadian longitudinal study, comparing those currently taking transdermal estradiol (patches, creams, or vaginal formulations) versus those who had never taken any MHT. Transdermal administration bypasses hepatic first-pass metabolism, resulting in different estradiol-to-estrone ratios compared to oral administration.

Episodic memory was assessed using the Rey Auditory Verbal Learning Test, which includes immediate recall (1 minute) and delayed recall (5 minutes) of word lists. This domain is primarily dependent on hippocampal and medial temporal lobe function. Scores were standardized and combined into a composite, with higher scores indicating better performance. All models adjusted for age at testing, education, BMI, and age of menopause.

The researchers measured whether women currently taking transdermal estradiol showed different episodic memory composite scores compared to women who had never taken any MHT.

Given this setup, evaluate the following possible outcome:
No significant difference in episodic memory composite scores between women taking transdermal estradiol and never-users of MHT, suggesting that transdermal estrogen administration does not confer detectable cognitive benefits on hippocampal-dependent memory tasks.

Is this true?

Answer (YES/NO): NO